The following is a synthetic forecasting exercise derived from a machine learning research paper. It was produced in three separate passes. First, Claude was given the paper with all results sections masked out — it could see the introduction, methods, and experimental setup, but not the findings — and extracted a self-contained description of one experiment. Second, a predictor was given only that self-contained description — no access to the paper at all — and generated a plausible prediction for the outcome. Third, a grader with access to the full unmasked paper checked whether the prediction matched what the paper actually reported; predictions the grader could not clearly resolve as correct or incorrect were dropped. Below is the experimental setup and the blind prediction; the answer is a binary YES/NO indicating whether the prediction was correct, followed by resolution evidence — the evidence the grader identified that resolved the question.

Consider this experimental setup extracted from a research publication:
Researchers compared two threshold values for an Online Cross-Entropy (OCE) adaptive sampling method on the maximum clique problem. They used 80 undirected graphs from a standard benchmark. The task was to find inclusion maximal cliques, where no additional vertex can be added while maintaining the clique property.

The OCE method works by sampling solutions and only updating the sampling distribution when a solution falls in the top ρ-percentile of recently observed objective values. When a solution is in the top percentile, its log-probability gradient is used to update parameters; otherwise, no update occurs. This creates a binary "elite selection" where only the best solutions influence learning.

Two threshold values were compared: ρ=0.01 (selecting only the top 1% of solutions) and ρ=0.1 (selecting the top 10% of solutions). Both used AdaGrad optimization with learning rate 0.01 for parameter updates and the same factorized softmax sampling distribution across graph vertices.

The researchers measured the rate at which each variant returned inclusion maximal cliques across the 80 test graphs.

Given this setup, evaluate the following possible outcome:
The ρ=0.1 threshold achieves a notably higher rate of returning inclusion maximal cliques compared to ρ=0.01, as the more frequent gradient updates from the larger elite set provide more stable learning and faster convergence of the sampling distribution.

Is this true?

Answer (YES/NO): YES